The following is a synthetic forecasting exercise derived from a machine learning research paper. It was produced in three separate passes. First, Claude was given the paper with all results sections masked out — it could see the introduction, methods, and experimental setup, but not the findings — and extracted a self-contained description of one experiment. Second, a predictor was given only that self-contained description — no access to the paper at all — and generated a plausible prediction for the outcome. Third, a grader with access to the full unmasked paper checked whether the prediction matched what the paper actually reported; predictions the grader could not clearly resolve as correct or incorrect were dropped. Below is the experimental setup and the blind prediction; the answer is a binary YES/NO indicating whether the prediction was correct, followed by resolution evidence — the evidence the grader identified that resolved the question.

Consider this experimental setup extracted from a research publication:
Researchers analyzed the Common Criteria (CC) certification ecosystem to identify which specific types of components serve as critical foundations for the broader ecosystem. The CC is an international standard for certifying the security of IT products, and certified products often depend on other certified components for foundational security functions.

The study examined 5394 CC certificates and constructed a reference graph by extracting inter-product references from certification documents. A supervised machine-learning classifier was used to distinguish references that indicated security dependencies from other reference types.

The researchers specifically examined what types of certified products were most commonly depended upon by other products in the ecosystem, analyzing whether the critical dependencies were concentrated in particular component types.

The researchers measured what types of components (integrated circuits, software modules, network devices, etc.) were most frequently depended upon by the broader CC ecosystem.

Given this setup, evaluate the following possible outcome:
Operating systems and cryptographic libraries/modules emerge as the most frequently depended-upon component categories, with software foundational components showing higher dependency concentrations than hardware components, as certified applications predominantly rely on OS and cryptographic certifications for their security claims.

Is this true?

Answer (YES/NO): NO